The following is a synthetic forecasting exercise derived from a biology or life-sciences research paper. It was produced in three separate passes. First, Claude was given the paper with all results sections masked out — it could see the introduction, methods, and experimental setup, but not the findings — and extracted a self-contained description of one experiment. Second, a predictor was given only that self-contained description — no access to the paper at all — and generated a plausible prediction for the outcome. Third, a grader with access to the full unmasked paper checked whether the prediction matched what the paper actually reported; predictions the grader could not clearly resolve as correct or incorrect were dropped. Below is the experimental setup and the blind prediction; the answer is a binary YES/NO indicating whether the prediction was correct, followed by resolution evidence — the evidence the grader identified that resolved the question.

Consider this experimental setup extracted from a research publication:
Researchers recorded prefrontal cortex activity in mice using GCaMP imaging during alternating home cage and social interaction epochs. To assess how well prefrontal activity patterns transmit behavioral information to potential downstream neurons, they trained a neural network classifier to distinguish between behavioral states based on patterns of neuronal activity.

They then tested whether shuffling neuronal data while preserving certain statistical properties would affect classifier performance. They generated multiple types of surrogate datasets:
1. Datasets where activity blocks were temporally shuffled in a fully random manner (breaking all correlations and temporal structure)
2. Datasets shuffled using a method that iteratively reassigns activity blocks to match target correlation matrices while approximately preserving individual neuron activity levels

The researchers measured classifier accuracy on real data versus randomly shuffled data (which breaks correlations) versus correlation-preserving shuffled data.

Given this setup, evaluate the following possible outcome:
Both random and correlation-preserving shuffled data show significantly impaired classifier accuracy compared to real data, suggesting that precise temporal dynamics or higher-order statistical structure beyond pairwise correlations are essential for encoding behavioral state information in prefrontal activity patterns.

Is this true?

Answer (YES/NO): NO